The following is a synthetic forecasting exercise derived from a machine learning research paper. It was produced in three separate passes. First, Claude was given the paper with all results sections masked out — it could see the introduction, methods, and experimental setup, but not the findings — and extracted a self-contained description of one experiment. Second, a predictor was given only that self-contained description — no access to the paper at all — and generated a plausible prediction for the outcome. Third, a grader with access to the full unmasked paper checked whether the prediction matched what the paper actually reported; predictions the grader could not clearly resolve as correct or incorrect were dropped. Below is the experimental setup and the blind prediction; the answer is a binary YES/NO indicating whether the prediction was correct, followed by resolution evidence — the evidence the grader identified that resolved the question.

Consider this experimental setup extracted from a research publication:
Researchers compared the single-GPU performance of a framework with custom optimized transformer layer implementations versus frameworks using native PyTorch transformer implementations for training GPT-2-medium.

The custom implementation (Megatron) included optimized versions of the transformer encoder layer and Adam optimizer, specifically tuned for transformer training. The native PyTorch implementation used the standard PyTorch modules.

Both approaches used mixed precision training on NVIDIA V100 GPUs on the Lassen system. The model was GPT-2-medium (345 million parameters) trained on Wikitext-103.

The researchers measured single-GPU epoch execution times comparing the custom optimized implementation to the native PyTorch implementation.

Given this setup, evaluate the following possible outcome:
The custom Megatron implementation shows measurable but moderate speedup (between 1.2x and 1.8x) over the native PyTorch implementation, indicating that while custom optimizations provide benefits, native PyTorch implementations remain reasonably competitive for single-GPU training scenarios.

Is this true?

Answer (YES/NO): NO